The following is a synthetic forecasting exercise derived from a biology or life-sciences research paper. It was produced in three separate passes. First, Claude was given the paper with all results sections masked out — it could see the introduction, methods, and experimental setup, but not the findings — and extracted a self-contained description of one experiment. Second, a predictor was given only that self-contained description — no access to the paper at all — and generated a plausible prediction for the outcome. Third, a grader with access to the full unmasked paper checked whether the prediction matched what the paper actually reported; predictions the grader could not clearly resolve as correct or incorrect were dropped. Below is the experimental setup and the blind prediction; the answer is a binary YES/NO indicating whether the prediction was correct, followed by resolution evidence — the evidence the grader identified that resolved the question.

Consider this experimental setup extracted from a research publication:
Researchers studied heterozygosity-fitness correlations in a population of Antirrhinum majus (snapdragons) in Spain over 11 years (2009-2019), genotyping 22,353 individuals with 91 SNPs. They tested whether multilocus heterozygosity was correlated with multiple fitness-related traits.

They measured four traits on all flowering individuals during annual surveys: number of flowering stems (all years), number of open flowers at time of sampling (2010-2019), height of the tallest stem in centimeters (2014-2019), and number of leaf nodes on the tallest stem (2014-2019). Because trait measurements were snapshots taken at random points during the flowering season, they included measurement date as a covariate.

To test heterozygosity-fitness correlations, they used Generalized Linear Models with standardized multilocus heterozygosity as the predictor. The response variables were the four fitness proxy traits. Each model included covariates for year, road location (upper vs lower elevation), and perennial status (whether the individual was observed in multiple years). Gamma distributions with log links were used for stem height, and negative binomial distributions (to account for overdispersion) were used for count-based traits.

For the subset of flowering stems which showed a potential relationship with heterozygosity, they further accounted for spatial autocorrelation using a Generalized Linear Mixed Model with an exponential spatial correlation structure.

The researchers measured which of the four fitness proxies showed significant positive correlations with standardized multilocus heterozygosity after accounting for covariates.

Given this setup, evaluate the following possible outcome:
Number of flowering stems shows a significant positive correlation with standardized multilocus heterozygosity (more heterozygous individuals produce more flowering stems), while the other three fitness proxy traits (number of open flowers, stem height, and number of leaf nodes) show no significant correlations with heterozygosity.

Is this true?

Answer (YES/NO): YES